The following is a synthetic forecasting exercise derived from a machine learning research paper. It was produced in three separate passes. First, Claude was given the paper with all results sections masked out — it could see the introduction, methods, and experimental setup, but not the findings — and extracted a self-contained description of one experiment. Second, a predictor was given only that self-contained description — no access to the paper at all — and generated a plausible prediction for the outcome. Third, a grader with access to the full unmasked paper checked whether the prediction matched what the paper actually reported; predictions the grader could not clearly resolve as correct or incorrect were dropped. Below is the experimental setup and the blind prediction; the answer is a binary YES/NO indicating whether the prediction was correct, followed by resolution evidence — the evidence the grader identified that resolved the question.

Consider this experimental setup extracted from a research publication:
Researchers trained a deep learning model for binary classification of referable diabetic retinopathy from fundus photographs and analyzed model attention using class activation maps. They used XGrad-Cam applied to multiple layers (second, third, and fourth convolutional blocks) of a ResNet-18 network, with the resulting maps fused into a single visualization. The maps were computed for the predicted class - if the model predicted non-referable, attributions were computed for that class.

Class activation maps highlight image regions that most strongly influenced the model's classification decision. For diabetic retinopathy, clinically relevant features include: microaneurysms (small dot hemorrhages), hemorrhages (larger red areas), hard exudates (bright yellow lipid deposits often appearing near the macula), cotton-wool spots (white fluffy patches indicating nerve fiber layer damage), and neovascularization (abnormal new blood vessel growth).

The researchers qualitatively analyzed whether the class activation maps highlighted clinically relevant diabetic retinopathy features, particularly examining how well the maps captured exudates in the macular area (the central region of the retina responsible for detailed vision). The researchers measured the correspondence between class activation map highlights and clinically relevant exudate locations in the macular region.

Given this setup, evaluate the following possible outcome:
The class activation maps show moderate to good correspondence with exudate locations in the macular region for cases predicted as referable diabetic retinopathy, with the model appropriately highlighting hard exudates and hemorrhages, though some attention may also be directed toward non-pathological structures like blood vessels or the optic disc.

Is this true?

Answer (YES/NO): NO